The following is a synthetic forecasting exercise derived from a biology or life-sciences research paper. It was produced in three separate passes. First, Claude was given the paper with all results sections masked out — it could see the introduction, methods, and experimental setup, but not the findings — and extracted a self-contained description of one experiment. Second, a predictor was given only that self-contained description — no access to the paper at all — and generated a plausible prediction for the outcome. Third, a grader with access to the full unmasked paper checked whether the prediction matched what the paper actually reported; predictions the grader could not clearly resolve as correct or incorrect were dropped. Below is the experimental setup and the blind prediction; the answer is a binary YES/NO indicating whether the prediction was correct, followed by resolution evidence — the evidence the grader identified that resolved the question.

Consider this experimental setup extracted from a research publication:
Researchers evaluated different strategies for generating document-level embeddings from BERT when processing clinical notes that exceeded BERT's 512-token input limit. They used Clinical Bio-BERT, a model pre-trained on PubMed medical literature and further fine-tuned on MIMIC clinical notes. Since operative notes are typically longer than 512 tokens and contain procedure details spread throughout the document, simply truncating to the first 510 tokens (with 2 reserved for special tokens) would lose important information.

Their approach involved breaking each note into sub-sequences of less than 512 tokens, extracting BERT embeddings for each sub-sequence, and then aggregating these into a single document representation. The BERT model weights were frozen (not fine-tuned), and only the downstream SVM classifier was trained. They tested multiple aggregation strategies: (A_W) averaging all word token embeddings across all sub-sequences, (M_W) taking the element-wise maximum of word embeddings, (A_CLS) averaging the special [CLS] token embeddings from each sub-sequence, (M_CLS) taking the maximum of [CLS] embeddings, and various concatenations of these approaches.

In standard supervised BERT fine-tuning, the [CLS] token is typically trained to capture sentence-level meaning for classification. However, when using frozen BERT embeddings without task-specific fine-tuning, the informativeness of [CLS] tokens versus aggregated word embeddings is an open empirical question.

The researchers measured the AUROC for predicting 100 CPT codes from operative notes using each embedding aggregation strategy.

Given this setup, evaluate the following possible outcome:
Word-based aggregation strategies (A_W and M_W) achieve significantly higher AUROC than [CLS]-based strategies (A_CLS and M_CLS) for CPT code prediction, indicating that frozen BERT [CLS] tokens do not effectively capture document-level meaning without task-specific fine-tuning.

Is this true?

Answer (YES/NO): NO